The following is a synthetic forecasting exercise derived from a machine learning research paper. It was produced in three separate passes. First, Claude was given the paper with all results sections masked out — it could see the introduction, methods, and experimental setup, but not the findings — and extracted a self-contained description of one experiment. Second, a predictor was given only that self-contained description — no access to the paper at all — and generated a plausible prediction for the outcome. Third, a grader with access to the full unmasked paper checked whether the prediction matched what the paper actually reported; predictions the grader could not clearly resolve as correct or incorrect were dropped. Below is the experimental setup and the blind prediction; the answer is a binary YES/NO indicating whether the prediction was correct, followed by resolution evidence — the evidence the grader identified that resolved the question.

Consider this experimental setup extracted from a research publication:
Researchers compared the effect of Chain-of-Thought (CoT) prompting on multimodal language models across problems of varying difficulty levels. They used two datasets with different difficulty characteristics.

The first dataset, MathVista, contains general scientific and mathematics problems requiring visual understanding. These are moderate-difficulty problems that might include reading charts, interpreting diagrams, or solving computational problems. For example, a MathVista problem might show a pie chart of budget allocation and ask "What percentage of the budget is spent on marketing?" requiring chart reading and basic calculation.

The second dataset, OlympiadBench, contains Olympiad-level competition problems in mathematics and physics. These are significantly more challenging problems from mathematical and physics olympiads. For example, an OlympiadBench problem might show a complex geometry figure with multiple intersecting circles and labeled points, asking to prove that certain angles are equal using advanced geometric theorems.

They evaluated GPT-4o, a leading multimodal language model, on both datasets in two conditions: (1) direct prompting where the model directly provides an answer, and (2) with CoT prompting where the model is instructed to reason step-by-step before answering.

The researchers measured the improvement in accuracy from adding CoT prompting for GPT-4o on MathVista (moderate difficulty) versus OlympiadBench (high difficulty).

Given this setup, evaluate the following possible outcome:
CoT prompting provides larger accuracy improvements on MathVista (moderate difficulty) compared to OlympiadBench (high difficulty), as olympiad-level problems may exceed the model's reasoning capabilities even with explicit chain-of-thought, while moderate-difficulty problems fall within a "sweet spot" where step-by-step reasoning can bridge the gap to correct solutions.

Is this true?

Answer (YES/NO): NO